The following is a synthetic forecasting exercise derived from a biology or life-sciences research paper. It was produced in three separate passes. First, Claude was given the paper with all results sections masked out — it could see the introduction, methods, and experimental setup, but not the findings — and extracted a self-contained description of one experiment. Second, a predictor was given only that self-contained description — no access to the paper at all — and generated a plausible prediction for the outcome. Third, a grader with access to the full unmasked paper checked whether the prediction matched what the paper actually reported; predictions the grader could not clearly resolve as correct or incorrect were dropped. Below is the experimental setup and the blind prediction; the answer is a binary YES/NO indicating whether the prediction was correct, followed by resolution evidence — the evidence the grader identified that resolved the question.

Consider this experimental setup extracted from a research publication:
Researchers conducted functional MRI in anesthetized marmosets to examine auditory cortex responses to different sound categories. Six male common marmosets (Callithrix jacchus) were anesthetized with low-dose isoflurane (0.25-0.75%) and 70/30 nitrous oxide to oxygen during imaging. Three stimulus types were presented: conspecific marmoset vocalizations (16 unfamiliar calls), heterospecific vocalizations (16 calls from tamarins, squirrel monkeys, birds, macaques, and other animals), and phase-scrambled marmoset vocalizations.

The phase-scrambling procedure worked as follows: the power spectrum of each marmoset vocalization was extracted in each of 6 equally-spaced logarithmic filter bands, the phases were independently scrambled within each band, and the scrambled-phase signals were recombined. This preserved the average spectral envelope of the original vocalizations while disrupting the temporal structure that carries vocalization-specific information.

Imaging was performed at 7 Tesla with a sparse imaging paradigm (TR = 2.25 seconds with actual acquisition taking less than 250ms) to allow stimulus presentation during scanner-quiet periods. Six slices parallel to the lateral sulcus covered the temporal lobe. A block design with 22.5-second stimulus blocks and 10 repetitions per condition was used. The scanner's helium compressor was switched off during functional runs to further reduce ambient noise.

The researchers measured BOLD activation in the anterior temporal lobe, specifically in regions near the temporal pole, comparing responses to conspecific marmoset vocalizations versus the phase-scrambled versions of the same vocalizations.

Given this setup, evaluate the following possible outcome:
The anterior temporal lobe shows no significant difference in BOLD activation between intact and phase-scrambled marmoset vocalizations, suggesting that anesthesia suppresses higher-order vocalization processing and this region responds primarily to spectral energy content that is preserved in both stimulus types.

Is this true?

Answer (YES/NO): NO